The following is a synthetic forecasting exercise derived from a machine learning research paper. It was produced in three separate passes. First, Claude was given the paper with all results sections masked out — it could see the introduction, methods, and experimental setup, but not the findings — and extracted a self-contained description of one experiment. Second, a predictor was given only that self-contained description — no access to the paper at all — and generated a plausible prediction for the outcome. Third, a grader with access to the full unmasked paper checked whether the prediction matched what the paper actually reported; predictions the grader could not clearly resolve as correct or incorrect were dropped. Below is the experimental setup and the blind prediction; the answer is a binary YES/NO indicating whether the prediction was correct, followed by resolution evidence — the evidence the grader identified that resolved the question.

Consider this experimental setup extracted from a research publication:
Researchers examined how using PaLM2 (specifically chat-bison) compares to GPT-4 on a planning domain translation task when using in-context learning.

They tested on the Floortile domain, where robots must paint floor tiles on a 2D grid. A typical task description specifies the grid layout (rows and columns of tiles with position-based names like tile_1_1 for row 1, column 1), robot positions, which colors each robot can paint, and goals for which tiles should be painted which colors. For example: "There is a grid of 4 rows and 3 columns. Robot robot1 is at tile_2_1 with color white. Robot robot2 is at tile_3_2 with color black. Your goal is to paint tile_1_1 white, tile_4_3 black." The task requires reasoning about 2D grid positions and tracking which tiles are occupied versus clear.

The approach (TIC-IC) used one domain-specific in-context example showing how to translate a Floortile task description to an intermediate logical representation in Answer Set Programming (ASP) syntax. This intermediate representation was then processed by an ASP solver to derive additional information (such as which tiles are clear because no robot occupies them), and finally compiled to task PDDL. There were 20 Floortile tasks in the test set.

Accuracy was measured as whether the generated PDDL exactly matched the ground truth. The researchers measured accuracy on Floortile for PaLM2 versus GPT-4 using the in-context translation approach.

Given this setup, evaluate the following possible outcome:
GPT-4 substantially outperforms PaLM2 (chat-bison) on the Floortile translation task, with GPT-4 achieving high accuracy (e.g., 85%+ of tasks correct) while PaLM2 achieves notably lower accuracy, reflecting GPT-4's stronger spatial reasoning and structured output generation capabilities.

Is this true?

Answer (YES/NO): NO